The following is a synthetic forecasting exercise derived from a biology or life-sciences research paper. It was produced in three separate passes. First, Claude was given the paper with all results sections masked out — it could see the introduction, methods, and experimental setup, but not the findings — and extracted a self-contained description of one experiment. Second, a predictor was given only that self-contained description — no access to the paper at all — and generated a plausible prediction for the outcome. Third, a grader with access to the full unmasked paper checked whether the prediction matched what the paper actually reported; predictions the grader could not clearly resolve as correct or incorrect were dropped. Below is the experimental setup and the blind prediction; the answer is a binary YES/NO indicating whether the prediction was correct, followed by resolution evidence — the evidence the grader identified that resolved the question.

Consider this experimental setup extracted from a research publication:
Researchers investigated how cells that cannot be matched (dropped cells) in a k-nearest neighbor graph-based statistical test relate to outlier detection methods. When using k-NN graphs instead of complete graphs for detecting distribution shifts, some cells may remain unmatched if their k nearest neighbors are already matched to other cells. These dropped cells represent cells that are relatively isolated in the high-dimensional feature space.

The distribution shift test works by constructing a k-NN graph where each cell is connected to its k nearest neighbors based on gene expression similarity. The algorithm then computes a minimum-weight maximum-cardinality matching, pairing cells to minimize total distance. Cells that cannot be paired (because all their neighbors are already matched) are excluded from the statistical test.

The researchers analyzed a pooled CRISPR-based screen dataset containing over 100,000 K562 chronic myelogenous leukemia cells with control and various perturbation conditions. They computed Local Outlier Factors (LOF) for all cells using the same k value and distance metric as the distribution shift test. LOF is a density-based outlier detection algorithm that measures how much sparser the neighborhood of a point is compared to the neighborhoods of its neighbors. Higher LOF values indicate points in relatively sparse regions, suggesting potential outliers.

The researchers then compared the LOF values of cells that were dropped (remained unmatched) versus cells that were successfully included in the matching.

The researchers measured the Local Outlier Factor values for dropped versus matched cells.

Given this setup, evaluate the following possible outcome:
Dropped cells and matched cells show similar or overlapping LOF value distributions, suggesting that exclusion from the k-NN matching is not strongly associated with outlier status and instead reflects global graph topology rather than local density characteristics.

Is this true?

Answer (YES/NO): NO